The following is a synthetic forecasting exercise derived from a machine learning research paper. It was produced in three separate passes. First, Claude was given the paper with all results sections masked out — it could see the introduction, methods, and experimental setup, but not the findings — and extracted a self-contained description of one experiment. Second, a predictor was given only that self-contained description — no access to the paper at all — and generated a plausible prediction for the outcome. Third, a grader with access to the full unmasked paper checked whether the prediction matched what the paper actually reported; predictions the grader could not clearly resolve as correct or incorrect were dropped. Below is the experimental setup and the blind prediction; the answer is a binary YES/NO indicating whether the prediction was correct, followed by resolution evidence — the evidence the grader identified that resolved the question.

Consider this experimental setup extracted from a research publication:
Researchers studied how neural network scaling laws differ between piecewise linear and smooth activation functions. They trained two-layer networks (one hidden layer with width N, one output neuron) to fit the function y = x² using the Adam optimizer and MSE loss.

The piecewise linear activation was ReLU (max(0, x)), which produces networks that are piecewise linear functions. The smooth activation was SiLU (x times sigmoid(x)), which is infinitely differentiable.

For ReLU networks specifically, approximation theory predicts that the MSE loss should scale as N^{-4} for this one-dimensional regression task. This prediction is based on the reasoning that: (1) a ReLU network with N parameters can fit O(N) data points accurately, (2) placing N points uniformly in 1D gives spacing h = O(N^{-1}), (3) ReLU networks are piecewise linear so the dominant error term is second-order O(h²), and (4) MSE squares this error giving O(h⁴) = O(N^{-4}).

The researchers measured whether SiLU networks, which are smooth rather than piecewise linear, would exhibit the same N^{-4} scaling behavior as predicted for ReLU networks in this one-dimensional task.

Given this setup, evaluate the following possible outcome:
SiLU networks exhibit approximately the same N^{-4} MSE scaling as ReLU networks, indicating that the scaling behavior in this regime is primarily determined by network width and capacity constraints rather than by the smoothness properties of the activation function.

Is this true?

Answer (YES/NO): NO